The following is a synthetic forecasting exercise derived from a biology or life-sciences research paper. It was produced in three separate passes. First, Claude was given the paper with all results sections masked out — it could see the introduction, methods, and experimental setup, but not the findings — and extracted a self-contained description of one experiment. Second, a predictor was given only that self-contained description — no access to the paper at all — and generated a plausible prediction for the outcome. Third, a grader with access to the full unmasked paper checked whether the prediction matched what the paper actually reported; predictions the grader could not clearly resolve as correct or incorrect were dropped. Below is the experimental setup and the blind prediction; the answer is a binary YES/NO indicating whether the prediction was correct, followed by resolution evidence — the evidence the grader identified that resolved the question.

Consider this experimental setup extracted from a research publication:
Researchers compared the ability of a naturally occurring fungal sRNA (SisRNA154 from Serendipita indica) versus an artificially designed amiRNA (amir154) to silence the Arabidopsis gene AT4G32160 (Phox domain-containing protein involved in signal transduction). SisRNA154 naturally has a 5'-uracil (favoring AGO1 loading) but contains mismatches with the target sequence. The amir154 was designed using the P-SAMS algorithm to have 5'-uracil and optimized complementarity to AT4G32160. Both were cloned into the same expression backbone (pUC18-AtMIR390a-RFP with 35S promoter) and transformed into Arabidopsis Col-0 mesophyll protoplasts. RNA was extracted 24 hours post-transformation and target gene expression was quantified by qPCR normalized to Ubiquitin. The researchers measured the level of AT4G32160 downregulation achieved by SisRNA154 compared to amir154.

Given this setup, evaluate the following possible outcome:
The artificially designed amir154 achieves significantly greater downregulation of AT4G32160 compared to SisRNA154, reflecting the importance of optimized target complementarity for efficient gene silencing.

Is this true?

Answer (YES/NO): YES